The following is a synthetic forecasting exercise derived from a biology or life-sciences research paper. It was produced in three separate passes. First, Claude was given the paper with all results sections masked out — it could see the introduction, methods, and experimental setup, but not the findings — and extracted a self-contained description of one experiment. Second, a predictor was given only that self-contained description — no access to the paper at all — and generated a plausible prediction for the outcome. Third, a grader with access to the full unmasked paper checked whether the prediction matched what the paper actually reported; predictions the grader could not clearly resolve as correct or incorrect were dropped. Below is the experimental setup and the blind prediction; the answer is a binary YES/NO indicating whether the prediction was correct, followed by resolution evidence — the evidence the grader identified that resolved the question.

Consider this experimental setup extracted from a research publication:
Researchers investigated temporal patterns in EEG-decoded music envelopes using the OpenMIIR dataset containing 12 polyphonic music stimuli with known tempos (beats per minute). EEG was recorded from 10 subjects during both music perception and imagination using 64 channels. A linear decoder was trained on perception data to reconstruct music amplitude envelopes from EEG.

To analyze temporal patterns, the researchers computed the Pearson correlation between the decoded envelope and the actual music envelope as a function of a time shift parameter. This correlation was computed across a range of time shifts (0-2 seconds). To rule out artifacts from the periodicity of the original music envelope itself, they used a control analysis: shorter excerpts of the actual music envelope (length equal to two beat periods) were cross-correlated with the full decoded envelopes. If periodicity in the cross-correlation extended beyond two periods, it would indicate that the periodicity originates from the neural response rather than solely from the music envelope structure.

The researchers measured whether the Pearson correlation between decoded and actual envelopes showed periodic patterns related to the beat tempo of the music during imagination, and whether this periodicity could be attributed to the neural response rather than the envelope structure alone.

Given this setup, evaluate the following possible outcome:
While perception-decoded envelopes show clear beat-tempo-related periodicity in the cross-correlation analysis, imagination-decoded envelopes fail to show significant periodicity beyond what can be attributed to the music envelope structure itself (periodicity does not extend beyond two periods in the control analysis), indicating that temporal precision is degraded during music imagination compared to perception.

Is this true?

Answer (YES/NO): NO